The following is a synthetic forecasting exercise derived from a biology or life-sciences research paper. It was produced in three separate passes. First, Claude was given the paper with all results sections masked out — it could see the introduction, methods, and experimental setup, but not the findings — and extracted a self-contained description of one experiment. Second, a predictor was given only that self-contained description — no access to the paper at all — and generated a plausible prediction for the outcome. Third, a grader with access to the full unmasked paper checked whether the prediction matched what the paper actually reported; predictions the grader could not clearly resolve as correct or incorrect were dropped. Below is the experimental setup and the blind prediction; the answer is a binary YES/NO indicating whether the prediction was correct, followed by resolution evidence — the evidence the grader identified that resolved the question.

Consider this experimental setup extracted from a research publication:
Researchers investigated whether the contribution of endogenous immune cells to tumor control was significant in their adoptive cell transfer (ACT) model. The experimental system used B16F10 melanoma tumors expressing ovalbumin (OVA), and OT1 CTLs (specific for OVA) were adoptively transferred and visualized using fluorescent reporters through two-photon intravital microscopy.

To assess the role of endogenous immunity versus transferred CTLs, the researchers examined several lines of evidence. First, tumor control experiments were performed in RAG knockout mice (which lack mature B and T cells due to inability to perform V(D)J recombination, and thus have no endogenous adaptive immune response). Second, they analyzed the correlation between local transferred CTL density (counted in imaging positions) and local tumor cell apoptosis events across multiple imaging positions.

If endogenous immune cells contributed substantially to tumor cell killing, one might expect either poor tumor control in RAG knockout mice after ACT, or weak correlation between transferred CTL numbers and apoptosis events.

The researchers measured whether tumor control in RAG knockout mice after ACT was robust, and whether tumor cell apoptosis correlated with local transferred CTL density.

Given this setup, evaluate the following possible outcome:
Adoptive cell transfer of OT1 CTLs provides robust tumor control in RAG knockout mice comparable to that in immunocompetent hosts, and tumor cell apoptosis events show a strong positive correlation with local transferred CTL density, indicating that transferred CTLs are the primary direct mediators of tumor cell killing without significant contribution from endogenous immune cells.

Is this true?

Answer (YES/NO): NO